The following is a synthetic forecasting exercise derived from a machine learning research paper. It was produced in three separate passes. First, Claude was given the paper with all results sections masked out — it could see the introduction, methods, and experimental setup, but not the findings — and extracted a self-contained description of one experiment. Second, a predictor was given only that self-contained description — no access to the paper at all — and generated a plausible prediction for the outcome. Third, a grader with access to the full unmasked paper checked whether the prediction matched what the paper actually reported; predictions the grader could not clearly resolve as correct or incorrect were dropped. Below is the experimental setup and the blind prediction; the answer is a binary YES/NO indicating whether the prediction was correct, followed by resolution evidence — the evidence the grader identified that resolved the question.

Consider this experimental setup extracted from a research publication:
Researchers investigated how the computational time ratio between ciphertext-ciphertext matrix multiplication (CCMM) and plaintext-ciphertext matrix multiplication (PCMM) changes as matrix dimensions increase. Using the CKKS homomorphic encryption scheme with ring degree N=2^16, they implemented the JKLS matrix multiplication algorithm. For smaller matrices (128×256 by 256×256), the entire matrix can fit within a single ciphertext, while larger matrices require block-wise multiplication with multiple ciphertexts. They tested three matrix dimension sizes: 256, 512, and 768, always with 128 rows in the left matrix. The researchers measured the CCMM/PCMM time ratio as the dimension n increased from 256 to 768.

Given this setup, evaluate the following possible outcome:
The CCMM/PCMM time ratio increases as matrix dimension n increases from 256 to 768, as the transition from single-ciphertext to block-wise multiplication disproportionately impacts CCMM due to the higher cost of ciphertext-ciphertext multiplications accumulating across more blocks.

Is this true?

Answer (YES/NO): YES